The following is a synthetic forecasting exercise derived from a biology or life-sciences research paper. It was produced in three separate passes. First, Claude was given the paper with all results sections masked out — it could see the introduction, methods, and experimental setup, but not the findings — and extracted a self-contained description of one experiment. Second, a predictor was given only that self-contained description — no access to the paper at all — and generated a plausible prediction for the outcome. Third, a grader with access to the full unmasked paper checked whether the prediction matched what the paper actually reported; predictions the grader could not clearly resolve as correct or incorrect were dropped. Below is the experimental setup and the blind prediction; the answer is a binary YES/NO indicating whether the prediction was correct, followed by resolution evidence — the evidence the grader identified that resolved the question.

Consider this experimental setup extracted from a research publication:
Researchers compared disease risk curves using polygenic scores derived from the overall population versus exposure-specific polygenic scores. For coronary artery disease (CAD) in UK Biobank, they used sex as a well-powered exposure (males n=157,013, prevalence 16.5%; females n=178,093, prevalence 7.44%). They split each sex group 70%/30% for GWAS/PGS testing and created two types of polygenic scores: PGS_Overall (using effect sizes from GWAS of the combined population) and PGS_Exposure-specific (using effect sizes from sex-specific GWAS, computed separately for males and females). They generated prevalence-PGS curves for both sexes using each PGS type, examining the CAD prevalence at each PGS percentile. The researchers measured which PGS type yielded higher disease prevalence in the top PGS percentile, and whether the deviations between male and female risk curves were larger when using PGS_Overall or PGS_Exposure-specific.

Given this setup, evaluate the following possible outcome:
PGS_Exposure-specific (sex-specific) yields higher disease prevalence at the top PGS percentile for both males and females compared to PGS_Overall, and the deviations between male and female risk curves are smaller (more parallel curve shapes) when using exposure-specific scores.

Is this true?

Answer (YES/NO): NO